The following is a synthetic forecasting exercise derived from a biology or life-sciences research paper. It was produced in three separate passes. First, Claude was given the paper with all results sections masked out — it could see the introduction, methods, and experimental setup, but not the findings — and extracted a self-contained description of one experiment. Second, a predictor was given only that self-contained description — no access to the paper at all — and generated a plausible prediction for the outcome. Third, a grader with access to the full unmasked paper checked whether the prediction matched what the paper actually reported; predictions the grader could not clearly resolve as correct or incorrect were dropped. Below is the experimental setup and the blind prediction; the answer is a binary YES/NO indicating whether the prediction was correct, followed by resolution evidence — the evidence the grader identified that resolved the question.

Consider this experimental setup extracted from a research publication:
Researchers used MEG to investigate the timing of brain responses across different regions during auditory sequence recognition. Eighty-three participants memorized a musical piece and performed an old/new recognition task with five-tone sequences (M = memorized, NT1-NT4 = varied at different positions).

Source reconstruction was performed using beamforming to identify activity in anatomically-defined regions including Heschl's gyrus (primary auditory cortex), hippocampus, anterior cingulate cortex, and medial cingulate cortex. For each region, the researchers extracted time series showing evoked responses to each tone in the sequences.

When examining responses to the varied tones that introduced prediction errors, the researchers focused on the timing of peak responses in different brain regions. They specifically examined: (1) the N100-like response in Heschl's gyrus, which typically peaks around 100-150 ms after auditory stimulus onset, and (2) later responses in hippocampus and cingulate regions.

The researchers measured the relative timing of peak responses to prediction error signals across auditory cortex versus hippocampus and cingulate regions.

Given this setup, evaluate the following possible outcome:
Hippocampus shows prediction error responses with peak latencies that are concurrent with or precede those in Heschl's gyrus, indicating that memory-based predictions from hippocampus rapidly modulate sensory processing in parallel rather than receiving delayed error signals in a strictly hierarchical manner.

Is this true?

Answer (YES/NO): NO